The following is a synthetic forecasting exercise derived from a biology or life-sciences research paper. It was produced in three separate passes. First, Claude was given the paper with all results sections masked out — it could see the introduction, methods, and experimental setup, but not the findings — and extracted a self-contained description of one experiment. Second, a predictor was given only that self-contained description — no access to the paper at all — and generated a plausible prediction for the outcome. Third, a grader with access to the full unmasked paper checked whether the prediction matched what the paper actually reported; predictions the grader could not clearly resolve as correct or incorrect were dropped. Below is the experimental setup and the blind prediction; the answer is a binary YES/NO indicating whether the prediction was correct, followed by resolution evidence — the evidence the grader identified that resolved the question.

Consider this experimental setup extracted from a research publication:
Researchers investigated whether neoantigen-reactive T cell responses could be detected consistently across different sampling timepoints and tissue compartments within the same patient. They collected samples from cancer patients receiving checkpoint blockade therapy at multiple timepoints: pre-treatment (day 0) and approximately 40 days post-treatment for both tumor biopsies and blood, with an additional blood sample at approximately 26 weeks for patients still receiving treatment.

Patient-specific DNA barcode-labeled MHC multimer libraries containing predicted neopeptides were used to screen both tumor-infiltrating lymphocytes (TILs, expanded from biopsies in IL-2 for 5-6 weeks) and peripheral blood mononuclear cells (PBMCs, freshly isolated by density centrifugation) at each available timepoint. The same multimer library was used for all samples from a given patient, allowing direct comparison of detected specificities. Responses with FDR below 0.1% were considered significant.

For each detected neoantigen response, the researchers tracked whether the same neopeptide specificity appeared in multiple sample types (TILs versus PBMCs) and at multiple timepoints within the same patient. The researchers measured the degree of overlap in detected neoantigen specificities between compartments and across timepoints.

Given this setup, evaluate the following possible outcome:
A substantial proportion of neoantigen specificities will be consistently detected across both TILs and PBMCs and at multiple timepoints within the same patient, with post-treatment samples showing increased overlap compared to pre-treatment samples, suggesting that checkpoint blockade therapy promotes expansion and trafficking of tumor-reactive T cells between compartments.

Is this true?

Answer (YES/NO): NO